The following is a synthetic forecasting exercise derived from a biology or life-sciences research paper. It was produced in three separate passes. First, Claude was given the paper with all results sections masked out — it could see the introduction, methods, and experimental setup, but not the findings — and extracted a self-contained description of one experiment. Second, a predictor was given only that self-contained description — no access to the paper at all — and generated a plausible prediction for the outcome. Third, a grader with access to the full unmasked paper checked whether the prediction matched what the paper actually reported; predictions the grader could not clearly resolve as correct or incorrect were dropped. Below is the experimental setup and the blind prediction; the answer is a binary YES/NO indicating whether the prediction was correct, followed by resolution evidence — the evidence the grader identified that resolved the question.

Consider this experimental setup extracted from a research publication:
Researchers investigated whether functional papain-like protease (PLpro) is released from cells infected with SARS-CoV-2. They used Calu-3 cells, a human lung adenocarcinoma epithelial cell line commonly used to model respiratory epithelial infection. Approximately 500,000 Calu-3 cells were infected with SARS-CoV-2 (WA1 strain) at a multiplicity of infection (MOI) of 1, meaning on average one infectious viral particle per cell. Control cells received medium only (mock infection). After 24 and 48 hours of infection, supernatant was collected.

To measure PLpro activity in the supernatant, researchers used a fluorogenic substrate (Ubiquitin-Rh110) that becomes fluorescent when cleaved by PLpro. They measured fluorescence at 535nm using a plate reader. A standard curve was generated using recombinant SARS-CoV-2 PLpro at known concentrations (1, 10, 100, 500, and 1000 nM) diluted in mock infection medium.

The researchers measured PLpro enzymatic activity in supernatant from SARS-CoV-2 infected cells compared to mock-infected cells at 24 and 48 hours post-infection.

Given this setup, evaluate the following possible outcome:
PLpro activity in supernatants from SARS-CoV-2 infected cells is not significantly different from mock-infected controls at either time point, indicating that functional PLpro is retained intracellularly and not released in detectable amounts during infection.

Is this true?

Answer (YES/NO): NO